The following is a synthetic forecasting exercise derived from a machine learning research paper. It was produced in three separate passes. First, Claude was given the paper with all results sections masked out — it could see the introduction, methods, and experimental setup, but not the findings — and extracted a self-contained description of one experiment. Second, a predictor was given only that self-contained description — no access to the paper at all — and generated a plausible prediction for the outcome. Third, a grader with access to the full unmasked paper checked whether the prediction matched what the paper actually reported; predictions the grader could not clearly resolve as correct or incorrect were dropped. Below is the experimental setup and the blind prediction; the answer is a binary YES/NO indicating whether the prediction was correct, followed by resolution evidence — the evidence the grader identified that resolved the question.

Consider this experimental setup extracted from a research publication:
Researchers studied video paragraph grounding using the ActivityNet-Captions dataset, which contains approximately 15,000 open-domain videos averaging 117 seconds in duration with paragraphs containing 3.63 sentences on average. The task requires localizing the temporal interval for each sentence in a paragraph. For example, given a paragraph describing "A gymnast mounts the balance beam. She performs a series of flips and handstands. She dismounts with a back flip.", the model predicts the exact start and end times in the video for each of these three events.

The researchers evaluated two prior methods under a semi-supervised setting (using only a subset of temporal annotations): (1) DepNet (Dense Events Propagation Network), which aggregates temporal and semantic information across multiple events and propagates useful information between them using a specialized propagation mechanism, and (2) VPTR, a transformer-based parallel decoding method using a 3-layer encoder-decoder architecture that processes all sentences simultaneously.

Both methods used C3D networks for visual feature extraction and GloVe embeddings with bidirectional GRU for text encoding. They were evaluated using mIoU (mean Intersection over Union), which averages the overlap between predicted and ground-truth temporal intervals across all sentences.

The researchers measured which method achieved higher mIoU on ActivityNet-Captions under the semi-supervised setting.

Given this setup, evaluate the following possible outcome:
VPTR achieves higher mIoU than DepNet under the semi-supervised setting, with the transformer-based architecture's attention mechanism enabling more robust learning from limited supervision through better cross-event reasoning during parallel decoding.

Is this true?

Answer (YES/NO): YES